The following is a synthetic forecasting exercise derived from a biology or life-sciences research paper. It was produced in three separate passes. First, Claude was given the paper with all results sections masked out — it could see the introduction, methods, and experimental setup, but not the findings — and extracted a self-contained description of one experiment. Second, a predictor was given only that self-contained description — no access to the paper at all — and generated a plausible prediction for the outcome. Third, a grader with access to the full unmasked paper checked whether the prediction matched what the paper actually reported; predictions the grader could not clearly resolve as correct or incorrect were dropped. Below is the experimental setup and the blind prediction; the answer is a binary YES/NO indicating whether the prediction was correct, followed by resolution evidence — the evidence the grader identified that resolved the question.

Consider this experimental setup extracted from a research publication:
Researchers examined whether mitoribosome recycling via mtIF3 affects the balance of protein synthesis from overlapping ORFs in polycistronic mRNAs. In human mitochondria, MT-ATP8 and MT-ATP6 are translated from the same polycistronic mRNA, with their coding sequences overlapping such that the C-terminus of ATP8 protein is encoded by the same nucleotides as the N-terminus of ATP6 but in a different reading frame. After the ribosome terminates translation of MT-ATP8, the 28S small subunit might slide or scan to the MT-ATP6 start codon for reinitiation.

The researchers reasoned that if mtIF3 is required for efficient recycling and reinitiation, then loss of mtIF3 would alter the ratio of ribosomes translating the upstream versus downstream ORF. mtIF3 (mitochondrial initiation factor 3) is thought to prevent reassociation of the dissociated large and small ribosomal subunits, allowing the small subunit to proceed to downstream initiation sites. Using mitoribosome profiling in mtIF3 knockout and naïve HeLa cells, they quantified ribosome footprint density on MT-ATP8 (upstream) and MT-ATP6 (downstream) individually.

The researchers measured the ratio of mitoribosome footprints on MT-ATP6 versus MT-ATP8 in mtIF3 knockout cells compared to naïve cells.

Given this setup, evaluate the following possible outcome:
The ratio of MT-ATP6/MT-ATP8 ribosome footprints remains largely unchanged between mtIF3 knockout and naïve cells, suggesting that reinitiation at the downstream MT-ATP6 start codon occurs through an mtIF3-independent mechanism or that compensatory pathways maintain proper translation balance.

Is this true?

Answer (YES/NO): NO